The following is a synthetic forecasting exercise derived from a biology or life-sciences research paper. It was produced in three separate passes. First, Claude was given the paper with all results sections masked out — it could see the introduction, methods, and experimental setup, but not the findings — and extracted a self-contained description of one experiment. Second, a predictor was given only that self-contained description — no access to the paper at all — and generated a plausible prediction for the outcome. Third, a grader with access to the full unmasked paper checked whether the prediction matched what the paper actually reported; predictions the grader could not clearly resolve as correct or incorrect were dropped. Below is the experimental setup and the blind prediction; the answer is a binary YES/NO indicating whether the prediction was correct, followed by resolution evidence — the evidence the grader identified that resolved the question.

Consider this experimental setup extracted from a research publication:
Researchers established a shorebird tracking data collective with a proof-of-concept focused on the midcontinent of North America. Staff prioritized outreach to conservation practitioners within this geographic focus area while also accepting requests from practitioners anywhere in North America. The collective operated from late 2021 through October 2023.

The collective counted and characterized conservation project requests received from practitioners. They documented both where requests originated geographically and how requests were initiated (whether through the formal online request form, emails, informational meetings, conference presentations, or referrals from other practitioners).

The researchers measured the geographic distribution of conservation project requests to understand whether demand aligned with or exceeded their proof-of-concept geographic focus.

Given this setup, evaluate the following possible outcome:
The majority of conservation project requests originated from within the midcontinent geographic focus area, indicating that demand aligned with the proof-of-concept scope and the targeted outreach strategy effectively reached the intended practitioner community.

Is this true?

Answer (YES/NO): NO